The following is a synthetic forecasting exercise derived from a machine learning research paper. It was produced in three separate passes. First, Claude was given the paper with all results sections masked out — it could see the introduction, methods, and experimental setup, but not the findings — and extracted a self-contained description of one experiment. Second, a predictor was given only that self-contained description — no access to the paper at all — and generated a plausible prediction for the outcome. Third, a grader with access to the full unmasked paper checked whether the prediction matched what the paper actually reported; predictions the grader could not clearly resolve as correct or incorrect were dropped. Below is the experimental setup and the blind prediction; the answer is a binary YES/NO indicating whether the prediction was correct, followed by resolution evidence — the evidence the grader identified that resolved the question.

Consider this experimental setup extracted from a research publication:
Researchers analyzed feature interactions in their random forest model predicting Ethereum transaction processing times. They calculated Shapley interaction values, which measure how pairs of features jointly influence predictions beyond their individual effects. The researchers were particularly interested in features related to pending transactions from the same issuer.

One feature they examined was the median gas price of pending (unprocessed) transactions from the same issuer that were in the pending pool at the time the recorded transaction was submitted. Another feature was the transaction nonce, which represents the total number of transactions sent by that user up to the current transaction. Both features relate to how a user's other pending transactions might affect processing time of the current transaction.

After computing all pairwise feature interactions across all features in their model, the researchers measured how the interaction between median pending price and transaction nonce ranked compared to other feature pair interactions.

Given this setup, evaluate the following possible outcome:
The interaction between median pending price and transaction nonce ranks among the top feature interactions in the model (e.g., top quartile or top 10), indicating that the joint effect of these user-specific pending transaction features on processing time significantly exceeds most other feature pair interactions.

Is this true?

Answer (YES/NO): YES